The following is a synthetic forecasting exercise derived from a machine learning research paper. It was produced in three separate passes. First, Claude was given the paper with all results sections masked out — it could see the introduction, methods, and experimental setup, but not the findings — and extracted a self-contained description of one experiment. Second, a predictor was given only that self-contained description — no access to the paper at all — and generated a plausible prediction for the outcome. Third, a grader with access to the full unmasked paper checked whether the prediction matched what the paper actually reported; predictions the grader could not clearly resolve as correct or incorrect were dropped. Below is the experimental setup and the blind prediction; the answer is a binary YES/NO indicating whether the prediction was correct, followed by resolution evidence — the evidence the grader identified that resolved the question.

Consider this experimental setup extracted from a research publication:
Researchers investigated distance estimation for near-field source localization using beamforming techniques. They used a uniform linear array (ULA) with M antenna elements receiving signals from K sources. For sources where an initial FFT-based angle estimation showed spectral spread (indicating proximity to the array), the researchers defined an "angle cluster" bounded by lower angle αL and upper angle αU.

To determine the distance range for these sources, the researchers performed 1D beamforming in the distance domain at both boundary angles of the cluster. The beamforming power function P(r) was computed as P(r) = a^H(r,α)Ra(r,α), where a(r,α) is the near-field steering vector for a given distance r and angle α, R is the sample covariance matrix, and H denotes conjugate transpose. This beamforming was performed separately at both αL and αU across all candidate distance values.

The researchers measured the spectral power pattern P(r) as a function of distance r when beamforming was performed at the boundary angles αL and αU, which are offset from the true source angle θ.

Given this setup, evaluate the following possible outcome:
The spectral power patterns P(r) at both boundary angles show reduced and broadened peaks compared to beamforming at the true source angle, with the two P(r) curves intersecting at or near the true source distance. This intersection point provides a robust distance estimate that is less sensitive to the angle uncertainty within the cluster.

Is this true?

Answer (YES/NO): NO